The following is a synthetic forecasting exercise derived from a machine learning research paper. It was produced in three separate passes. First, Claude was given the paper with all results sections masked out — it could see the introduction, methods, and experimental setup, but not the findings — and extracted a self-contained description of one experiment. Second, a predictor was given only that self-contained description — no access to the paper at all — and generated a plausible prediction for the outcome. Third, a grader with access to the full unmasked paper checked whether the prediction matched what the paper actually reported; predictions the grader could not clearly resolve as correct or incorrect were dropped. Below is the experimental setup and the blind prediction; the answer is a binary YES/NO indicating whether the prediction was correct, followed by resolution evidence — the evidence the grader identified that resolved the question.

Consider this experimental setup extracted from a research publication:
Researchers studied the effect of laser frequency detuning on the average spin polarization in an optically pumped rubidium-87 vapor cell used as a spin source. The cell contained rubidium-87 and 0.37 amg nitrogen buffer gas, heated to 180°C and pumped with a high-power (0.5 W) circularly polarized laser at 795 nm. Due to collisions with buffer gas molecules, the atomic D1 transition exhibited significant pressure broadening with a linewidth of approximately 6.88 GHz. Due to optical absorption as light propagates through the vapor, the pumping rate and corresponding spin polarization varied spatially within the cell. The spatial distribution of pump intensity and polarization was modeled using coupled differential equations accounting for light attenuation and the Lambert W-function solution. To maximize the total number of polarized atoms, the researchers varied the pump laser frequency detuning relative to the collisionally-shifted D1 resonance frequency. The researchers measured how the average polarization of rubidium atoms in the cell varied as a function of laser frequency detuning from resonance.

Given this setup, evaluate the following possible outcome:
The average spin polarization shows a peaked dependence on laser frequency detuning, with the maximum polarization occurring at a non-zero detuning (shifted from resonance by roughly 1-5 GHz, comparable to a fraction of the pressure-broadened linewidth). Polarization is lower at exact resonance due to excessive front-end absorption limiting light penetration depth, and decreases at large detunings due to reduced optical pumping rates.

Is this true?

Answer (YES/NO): NO